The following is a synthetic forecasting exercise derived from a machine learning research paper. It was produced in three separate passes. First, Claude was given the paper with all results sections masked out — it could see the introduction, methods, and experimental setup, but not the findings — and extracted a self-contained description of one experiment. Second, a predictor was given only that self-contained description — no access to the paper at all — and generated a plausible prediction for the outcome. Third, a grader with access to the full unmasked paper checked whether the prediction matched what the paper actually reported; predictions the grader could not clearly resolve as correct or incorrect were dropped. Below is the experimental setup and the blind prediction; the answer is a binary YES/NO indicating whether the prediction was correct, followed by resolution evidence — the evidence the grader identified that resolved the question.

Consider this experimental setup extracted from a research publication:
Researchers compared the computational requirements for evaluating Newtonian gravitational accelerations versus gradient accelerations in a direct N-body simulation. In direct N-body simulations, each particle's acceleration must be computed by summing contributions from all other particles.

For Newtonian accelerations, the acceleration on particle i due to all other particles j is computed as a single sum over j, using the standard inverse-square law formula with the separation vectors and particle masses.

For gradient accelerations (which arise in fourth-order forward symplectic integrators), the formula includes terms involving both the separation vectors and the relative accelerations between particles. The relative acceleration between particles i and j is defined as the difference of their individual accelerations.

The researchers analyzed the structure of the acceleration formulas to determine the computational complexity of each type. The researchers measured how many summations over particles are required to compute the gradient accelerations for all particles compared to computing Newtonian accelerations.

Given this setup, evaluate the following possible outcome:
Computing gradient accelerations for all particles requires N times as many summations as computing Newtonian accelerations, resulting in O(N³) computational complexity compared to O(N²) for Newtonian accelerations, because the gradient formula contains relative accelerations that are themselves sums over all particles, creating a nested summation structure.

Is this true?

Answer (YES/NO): NO